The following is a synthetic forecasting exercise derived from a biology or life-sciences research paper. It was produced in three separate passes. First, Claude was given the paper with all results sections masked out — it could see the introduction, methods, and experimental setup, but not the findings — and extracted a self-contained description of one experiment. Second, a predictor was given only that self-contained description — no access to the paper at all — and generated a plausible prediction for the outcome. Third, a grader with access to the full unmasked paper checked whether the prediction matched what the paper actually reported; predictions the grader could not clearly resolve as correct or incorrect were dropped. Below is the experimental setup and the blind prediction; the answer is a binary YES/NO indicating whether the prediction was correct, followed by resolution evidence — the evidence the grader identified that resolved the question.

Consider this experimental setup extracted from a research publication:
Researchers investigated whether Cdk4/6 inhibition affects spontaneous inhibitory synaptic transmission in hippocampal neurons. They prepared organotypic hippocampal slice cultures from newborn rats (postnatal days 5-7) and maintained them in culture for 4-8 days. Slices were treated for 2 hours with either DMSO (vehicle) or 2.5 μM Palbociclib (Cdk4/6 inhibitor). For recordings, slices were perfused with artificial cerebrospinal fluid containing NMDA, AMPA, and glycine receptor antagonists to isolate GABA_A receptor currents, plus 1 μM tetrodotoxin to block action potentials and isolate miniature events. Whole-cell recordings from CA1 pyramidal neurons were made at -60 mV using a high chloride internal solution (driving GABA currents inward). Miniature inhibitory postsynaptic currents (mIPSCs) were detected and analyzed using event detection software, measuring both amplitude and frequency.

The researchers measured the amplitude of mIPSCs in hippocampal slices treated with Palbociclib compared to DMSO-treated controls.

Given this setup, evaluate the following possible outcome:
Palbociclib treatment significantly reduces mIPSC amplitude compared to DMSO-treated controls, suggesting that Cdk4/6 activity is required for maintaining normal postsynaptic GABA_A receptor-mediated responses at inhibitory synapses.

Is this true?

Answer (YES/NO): YES